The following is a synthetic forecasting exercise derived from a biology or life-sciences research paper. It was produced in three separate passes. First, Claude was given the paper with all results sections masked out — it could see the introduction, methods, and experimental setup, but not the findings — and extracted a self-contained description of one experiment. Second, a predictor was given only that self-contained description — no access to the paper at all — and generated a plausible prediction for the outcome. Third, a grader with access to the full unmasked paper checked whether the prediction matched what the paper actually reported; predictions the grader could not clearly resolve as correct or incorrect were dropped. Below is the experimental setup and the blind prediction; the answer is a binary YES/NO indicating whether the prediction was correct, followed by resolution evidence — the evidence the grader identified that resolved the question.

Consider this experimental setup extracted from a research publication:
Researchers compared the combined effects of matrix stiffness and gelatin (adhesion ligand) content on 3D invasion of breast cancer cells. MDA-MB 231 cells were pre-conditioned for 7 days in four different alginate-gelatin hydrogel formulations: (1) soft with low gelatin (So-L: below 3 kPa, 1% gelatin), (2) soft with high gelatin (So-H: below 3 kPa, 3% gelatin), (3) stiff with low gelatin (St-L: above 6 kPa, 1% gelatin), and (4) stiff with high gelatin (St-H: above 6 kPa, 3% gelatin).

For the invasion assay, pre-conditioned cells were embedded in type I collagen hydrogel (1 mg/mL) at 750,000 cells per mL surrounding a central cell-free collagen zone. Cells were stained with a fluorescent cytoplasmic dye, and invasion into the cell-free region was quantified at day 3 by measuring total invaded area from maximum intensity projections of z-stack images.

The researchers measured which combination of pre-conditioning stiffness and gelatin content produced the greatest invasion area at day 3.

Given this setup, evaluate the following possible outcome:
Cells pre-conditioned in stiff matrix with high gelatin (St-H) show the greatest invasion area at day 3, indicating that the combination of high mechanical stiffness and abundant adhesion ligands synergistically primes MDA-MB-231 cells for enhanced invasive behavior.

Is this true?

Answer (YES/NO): NO